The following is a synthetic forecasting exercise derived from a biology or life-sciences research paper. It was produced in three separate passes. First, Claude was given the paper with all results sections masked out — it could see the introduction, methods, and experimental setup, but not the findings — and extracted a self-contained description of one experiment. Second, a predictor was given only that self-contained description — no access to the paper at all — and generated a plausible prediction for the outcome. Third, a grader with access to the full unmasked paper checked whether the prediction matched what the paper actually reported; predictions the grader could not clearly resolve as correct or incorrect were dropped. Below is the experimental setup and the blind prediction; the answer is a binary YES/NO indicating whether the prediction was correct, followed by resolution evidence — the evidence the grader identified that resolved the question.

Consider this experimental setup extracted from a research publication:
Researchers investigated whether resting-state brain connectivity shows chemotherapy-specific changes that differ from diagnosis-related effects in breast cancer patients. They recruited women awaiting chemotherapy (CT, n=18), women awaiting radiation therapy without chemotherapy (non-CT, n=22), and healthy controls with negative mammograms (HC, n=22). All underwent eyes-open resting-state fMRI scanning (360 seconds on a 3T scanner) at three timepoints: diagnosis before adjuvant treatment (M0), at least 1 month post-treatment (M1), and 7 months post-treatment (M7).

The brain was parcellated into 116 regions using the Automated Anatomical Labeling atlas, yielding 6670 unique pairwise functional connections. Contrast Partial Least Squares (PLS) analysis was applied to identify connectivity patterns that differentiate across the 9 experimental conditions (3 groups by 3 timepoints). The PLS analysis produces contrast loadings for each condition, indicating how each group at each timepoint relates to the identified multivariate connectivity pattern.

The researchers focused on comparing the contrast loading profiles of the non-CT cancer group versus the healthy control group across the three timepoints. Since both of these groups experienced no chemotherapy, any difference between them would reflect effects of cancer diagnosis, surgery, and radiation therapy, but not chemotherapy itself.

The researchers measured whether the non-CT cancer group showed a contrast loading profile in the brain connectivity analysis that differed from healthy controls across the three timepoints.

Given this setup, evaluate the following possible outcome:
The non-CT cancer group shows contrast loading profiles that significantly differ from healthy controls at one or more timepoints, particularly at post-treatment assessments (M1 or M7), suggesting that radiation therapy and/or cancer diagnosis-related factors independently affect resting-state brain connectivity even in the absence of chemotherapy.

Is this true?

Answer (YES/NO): YES